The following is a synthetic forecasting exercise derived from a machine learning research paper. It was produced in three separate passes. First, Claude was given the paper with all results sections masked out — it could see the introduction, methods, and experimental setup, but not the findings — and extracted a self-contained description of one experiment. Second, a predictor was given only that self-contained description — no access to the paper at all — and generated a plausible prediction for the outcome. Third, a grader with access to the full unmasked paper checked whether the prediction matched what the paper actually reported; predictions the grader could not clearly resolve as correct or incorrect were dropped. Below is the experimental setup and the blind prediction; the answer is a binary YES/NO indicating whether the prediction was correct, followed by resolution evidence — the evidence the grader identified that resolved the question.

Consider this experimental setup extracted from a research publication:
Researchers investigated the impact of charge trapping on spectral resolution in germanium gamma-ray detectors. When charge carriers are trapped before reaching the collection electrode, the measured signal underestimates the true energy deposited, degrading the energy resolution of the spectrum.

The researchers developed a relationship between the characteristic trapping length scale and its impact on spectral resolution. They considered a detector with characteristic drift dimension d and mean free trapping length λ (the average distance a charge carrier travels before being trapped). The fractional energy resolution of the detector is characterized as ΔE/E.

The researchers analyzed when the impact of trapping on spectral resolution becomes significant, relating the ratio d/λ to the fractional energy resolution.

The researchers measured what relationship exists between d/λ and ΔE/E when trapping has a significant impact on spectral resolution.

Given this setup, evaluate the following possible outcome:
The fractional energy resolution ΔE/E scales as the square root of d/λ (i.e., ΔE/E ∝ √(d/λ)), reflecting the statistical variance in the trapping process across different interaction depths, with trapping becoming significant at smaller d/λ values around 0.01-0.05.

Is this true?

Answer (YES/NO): NO